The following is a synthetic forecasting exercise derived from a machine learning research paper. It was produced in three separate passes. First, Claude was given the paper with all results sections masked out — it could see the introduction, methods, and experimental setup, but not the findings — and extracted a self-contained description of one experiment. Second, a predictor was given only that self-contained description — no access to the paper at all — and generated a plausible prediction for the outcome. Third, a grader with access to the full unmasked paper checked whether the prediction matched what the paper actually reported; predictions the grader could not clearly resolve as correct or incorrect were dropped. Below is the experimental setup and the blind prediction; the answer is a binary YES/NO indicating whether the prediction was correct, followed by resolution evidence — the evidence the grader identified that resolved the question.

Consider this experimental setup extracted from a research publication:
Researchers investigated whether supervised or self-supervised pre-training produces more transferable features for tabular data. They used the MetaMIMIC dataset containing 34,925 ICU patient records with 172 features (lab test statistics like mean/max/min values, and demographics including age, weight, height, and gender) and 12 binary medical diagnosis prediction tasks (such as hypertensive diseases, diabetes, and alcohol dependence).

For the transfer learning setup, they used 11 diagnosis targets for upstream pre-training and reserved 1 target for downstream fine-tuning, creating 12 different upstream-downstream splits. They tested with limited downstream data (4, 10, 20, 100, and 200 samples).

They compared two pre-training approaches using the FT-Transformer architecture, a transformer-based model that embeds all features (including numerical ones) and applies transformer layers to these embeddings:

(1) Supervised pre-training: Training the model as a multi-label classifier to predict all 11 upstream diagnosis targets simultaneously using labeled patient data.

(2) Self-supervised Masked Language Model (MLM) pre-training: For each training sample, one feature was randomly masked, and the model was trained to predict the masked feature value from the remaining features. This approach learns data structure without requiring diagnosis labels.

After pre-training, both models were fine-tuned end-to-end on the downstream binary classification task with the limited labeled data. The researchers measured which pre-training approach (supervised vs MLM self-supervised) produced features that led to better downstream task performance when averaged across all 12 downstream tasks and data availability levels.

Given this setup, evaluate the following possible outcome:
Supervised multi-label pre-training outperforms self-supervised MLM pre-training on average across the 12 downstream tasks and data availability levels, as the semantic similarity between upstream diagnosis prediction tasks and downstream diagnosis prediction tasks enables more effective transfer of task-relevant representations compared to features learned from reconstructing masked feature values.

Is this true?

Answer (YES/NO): YES